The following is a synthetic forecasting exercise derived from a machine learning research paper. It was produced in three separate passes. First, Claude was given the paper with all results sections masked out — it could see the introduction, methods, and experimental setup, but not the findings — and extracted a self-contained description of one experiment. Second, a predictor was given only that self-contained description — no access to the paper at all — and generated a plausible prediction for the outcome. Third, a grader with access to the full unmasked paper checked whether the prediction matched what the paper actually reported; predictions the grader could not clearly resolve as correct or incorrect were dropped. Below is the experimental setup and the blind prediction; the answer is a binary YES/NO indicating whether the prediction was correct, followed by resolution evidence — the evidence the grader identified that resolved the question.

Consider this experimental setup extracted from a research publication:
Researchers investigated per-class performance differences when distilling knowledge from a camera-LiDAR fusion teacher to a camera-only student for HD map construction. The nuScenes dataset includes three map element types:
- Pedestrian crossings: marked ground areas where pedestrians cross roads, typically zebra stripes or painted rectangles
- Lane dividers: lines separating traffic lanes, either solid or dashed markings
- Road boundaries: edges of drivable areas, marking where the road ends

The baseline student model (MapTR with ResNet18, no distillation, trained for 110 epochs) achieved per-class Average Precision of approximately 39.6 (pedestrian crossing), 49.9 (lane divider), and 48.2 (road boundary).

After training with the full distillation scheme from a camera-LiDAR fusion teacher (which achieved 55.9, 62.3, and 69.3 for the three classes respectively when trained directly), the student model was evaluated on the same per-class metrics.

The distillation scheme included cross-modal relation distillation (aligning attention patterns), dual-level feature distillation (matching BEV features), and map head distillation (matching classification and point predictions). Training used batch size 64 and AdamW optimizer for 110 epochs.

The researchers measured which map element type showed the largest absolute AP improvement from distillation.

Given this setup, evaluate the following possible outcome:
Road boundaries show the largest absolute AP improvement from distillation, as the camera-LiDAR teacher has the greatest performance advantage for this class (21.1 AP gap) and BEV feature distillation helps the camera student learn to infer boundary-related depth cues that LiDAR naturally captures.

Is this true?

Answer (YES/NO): NO